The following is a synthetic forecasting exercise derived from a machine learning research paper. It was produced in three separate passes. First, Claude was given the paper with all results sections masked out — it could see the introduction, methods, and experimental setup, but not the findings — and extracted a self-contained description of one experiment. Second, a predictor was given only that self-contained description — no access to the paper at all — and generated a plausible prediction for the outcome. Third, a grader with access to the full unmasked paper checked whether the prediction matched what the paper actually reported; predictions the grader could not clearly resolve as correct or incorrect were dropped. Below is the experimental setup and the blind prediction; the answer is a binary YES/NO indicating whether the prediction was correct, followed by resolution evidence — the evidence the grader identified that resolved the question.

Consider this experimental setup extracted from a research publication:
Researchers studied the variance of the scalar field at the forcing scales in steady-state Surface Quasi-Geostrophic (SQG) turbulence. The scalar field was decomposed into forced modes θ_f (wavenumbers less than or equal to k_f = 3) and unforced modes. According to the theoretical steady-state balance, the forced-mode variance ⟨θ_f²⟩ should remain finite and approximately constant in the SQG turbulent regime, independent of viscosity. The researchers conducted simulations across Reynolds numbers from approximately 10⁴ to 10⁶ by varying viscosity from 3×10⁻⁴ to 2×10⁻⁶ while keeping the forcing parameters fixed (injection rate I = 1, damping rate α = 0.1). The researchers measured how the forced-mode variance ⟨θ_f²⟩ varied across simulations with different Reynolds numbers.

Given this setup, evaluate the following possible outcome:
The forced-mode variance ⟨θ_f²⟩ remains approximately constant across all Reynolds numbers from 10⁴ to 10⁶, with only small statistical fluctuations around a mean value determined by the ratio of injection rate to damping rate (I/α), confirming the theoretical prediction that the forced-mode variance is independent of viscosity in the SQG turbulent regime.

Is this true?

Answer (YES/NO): NO